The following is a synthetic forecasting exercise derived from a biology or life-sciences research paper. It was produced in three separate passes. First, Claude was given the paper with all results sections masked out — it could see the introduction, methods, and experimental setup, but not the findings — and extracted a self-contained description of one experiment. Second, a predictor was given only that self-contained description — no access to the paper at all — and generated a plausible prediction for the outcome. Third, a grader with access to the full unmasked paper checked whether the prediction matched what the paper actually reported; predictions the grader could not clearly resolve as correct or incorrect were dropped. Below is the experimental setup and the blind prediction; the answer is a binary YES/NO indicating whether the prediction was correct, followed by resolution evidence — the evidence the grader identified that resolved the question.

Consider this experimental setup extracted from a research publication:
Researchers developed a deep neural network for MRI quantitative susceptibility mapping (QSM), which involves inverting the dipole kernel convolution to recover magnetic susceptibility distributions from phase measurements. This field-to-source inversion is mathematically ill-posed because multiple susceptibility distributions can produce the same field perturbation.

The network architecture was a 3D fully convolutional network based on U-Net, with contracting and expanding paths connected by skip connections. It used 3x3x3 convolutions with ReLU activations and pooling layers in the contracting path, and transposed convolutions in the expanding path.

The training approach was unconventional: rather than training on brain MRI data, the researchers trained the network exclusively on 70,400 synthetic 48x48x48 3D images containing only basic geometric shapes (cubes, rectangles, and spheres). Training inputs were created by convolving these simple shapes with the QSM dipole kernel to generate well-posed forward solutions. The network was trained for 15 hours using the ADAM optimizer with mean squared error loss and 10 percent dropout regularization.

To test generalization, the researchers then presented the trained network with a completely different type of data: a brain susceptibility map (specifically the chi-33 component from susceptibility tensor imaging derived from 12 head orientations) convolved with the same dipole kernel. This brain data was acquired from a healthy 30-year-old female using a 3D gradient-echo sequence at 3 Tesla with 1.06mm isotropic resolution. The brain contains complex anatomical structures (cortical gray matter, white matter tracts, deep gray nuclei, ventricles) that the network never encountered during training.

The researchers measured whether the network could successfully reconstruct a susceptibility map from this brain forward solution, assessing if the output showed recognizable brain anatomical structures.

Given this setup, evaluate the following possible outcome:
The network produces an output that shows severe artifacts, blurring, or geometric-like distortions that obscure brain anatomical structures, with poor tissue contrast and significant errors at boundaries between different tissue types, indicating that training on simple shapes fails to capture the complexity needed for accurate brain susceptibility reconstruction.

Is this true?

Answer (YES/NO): NO